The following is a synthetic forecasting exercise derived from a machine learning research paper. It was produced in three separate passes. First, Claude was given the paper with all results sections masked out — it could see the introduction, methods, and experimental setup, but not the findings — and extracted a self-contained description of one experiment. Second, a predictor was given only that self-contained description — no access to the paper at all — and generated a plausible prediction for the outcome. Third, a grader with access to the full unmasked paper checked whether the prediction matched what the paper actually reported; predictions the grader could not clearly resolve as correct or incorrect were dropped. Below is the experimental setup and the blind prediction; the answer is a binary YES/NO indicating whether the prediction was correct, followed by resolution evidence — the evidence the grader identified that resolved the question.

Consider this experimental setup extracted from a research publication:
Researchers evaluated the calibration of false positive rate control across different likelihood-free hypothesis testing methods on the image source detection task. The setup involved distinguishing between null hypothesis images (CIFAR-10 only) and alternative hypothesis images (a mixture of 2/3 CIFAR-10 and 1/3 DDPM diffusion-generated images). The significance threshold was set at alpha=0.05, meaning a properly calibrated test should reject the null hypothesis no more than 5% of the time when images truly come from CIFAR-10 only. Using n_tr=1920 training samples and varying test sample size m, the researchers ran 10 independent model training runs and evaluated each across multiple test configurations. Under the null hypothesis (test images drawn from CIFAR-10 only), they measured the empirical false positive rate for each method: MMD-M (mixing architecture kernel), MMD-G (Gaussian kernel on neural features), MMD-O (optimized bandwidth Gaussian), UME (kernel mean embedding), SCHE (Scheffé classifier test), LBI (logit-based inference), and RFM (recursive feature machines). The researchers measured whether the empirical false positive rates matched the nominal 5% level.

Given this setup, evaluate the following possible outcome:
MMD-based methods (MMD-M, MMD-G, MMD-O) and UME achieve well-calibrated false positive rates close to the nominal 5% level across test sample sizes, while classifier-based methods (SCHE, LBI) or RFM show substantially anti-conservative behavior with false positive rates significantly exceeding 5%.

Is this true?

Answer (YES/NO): NO